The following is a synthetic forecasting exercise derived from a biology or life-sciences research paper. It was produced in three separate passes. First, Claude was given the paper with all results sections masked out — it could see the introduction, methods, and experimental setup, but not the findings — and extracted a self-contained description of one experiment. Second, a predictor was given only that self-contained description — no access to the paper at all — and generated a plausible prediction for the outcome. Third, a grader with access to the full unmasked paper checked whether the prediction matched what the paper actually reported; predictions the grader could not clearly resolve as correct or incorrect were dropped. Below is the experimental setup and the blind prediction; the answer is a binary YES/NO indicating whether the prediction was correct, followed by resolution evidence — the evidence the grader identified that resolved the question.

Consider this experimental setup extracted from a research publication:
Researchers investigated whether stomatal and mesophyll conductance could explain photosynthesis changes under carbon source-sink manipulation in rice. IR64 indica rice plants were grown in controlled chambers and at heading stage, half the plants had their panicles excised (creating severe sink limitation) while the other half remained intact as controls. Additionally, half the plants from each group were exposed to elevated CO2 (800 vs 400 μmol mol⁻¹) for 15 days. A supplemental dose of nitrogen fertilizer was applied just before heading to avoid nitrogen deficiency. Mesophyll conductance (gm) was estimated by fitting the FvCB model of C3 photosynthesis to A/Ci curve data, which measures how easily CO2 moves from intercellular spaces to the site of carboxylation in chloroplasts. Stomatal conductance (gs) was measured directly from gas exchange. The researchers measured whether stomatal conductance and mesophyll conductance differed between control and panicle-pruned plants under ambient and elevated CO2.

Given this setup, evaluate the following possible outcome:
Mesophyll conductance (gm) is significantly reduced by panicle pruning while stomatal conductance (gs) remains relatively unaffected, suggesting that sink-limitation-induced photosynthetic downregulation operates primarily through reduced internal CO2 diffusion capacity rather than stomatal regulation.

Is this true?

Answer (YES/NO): NO